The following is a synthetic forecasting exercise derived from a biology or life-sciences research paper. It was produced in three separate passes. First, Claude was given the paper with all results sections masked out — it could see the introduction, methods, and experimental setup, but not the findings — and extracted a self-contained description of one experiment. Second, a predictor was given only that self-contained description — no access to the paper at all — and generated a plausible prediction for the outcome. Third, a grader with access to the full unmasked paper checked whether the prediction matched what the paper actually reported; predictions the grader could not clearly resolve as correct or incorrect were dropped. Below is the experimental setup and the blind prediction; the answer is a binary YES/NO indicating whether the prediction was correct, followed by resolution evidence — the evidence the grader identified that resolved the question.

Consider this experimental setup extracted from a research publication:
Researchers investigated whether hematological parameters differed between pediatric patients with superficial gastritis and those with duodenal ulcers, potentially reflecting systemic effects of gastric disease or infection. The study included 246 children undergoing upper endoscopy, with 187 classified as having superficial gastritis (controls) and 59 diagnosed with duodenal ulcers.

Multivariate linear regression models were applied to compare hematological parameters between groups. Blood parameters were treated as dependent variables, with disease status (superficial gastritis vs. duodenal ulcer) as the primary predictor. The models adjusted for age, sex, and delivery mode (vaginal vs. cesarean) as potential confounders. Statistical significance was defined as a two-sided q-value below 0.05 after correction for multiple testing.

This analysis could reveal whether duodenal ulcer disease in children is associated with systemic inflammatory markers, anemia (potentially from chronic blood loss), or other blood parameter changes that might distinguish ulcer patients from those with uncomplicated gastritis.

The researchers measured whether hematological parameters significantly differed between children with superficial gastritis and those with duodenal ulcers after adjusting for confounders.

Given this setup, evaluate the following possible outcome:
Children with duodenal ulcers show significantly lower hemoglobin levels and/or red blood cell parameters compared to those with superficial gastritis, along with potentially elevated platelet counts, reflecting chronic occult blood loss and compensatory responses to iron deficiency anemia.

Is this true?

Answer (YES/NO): YES